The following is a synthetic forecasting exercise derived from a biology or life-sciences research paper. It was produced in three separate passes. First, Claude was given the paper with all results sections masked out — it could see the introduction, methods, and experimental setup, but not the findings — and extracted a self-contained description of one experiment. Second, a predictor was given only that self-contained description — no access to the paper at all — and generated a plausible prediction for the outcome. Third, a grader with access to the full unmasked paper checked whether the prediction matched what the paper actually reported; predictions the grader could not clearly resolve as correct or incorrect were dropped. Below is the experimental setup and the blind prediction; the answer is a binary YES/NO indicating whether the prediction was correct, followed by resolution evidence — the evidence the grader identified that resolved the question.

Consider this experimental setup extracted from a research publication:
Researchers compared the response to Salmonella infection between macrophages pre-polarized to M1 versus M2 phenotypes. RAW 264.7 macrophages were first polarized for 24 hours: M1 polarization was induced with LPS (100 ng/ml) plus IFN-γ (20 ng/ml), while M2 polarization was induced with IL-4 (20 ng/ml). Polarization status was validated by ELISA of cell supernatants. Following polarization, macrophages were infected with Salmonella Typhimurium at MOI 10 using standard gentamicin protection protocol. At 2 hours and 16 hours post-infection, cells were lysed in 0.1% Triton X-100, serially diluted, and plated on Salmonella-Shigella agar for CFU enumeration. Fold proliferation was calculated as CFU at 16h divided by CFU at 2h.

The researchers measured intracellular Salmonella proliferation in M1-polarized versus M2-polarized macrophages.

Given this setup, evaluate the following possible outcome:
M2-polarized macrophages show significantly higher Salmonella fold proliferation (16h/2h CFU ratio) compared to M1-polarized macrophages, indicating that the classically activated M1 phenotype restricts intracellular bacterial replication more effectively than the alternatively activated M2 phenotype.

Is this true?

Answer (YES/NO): YES